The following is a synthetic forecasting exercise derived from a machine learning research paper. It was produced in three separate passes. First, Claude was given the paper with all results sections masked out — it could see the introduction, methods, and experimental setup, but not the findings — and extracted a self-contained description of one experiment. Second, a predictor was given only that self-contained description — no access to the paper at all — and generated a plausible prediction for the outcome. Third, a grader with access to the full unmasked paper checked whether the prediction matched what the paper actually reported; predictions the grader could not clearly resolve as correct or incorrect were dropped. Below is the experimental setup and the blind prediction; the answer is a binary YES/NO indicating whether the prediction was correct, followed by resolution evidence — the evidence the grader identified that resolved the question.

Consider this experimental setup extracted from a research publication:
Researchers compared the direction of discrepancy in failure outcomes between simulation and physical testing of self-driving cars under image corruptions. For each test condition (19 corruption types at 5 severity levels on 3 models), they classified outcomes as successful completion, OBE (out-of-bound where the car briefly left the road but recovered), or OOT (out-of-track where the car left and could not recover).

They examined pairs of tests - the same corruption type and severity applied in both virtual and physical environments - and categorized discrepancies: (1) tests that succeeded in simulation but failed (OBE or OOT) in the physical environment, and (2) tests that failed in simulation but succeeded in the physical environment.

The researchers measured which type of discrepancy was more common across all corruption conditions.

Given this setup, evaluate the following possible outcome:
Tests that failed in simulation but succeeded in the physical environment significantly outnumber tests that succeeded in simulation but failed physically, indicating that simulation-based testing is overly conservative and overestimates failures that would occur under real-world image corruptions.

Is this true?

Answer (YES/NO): NO